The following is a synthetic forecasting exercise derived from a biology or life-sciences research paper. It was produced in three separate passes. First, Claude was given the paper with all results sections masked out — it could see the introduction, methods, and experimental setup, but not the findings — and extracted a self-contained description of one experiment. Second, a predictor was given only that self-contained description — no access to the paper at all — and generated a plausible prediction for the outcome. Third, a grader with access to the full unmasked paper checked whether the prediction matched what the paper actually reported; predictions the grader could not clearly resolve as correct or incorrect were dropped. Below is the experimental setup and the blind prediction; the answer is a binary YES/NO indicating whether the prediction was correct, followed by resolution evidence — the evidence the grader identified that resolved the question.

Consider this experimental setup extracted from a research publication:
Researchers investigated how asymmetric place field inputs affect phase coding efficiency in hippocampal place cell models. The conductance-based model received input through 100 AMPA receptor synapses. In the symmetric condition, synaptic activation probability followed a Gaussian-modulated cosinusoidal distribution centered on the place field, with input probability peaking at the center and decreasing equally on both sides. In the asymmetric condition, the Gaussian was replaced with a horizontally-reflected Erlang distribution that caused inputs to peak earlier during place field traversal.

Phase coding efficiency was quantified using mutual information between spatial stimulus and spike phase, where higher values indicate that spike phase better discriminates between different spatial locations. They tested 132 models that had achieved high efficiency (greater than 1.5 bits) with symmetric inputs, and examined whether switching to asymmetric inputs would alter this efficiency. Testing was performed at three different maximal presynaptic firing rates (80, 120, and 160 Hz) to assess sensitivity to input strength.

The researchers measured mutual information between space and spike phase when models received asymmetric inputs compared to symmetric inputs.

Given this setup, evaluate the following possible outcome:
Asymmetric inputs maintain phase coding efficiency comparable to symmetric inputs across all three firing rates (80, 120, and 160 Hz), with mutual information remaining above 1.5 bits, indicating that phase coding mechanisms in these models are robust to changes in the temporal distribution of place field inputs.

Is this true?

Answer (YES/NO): NO